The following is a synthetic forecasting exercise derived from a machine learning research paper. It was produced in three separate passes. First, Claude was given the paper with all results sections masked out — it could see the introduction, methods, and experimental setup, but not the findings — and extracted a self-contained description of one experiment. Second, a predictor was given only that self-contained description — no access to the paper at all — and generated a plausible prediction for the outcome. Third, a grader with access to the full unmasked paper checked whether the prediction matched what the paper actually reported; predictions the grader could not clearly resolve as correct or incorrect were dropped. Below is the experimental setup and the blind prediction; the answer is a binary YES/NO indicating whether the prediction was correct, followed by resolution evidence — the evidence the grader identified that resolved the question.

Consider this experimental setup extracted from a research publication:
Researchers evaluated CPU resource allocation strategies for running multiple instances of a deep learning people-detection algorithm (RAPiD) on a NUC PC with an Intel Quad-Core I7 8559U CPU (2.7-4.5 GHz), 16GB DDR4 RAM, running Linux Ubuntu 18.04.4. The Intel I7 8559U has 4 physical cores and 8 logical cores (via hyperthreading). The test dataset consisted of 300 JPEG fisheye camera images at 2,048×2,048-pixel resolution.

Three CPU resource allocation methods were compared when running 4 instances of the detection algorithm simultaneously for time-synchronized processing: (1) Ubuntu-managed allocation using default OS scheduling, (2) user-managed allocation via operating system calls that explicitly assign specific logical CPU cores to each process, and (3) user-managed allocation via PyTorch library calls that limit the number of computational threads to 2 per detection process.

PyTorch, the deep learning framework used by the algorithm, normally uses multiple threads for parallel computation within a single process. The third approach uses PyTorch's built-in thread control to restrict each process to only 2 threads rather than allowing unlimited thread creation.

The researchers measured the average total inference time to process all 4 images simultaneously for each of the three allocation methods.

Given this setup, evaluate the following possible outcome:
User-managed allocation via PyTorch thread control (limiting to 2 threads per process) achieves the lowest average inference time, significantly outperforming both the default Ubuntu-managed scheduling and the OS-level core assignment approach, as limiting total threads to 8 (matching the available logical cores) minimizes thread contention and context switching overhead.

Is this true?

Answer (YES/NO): YES